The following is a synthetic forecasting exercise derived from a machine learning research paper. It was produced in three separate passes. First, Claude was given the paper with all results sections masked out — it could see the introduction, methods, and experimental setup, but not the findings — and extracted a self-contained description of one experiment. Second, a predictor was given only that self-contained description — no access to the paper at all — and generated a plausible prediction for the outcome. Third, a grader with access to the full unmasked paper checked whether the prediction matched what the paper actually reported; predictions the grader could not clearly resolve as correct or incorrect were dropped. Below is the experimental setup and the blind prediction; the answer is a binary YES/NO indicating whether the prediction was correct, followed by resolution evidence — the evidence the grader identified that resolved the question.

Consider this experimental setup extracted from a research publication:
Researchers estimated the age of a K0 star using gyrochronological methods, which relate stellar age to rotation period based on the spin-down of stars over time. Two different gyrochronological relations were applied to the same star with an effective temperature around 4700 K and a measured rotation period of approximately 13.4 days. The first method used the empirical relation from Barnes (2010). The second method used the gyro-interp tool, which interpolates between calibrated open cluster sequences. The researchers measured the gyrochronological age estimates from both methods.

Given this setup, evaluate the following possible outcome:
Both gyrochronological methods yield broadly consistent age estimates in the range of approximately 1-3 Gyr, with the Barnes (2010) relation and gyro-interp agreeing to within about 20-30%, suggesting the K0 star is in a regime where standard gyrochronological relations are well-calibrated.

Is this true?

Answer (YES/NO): NO